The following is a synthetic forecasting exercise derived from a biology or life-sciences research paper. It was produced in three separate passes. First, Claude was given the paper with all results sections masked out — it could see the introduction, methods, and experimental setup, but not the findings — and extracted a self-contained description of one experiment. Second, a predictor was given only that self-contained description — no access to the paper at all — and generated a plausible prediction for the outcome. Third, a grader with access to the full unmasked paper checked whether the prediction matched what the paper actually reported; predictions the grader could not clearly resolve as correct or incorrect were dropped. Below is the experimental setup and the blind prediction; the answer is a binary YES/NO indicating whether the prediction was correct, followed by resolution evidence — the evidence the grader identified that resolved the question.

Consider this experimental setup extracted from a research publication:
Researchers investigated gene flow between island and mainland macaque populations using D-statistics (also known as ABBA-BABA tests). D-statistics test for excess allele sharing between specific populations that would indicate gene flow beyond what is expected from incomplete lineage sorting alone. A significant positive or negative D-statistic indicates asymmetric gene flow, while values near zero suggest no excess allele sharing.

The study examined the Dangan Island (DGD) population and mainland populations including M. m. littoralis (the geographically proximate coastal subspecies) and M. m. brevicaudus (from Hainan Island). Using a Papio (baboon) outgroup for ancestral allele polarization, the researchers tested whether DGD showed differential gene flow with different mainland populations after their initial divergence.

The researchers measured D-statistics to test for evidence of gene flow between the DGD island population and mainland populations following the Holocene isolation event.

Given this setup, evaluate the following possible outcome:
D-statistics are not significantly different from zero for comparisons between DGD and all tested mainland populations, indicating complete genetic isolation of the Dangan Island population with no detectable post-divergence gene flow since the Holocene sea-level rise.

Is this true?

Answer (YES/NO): NO